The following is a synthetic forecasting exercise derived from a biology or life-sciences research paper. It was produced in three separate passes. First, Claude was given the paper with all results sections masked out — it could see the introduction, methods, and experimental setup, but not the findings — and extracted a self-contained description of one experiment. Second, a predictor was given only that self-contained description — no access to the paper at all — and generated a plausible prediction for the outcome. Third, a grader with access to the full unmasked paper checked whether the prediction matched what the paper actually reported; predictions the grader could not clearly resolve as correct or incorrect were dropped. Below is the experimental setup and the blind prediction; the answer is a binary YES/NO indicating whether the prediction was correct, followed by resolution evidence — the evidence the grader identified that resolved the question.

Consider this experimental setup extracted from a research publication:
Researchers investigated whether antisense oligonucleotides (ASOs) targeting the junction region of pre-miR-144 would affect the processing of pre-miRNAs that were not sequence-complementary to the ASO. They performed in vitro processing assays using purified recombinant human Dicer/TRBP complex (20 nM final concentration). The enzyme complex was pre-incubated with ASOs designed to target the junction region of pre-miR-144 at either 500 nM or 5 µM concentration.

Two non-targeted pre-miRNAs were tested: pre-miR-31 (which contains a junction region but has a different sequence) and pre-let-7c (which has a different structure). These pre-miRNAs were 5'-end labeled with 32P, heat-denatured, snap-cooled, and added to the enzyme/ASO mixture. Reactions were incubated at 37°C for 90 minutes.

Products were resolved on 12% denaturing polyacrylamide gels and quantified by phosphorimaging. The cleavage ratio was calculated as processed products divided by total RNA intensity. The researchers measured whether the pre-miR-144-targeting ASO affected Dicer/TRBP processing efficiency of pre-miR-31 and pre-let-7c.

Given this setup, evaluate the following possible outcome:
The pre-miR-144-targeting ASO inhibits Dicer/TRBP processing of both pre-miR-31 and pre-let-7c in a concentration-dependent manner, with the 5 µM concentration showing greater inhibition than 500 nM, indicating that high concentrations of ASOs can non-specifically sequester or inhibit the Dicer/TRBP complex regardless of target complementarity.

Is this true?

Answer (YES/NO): NO